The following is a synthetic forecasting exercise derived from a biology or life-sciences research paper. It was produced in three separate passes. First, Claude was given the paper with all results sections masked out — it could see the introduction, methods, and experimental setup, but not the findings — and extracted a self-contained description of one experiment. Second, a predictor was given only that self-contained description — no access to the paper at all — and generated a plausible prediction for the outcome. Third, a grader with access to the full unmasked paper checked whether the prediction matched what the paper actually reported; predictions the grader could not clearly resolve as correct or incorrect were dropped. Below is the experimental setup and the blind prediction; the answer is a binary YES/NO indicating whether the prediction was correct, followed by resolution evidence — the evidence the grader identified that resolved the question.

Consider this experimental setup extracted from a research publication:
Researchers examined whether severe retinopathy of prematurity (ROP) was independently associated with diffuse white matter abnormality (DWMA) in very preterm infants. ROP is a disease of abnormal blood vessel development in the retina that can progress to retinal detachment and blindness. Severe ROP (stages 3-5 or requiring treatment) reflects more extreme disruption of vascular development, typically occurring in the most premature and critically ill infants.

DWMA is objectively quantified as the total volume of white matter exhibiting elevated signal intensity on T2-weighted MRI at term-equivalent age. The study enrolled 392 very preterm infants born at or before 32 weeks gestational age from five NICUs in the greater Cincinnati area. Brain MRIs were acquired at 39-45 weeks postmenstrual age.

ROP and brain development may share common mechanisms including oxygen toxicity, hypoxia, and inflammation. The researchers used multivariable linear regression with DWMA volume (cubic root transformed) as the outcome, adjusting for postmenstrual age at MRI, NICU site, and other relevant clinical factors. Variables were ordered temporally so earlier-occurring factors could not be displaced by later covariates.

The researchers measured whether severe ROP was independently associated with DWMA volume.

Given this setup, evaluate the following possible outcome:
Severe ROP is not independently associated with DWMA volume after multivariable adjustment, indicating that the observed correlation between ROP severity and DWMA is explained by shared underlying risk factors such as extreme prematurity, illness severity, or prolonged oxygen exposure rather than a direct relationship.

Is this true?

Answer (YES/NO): NO